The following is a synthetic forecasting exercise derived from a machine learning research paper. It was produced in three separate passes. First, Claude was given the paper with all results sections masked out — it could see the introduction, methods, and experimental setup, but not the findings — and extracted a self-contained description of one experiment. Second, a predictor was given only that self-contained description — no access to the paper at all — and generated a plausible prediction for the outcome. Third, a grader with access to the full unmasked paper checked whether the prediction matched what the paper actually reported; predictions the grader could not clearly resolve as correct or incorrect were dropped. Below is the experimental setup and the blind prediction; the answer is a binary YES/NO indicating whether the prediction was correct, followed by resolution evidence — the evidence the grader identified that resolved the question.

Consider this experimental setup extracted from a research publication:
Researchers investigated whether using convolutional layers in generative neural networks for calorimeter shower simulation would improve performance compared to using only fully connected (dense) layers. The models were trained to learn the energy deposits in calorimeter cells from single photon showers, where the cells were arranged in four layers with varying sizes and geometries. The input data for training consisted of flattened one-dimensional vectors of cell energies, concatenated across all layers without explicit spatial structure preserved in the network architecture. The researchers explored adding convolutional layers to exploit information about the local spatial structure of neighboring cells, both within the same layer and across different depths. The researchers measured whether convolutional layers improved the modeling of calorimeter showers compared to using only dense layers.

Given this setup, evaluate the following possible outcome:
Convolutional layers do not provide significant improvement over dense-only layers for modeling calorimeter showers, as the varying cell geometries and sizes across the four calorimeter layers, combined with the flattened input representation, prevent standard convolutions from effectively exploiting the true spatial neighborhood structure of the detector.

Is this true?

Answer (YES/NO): YES